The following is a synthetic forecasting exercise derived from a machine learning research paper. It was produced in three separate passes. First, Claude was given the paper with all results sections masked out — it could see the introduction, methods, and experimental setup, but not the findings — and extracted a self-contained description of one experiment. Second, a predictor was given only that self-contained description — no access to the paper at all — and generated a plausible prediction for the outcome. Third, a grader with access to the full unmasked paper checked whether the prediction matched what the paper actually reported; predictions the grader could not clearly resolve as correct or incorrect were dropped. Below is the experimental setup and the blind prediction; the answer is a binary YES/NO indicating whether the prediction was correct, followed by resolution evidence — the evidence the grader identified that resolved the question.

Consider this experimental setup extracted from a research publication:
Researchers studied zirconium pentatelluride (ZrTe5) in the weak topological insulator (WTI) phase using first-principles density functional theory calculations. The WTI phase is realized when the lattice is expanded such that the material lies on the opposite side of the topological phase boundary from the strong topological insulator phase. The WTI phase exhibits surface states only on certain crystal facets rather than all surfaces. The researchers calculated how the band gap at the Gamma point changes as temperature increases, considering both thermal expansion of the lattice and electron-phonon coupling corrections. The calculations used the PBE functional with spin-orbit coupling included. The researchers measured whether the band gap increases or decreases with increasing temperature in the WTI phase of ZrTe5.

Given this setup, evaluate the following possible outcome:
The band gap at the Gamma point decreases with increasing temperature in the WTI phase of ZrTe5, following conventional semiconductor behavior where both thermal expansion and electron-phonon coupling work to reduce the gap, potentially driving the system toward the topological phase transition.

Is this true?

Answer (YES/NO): NO